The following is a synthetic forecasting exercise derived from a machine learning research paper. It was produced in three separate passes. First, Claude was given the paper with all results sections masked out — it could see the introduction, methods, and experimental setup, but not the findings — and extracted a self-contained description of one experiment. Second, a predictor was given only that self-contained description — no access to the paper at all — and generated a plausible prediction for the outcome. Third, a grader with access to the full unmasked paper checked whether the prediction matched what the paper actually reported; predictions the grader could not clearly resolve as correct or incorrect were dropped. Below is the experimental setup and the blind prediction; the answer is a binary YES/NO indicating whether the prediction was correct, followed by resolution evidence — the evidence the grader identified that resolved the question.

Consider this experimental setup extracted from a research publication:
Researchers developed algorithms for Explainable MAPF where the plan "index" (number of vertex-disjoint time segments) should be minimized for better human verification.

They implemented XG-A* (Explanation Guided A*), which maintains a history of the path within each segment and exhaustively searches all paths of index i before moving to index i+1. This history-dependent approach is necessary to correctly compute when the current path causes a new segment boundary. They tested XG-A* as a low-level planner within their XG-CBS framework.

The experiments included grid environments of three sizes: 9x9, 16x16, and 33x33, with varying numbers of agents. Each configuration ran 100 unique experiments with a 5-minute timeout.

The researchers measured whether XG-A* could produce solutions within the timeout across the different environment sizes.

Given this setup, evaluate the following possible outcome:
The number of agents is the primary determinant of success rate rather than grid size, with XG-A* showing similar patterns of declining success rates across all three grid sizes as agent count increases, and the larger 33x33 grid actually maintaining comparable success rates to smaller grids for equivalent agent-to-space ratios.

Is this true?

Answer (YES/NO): NO